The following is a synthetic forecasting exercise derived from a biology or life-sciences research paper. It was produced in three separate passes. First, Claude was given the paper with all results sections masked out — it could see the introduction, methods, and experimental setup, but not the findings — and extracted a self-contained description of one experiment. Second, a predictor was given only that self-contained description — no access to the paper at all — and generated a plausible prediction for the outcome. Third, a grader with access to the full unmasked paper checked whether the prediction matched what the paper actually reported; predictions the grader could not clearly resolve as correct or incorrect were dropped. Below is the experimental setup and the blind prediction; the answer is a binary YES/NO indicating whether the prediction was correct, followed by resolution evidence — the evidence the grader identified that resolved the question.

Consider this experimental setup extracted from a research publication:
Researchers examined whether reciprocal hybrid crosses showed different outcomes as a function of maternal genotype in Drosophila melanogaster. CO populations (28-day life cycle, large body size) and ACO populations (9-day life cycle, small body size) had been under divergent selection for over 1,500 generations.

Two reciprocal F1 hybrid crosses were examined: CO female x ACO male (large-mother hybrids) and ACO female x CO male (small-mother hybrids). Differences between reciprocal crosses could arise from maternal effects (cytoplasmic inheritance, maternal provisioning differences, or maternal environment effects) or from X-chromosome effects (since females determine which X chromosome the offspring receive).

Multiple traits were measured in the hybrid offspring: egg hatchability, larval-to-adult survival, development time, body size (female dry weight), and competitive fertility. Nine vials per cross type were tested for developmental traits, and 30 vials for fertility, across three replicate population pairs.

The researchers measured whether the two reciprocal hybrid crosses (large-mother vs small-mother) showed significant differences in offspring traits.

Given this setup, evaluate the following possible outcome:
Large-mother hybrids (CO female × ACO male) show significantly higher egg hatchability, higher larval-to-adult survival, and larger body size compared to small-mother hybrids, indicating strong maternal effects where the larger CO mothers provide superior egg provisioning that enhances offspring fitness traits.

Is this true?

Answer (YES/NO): NO